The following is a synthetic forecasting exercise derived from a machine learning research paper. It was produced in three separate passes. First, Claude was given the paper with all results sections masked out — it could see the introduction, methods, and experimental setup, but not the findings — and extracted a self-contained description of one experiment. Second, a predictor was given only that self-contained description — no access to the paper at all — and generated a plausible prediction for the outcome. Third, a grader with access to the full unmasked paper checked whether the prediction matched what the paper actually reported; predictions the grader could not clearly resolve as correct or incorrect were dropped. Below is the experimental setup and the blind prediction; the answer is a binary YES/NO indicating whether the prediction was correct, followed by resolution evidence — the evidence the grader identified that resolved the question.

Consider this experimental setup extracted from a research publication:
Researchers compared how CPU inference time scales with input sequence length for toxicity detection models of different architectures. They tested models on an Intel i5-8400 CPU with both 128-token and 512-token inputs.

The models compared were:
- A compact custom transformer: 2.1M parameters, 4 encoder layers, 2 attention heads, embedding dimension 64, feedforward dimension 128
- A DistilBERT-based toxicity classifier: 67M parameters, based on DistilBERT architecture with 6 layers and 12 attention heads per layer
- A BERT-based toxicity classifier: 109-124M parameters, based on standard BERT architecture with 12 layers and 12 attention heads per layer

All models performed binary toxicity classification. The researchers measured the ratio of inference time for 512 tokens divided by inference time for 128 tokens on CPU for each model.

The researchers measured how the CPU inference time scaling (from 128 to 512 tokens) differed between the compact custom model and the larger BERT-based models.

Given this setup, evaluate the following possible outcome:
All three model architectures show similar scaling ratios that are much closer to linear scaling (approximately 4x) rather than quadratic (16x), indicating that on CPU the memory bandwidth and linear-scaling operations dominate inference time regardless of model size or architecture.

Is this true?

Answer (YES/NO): NO